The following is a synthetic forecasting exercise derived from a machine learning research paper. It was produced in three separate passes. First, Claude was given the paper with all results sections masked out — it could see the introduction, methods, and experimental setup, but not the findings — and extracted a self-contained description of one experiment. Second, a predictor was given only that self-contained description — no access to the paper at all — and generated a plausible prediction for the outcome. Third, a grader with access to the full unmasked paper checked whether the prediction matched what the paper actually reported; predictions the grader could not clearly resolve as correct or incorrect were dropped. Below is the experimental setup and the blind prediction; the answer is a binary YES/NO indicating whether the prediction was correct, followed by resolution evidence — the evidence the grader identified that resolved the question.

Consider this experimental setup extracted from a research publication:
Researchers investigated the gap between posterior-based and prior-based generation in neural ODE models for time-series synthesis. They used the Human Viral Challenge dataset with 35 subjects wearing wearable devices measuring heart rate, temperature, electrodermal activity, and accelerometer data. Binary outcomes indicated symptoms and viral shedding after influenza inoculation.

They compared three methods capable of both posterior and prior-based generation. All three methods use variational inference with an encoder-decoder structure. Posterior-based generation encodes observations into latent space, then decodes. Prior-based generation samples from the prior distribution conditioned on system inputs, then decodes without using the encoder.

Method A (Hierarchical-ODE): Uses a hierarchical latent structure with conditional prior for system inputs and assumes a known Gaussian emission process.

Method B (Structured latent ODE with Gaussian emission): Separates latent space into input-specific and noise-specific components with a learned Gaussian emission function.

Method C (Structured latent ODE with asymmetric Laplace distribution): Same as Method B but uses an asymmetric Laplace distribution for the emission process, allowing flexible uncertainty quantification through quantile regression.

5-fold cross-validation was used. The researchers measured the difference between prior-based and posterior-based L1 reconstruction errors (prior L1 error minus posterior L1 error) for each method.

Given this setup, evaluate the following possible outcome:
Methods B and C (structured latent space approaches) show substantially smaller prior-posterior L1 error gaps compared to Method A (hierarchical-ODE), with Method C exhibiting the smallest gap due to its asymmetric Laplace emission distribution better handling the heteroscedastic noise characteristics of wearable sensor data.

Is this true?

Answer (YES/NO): YES